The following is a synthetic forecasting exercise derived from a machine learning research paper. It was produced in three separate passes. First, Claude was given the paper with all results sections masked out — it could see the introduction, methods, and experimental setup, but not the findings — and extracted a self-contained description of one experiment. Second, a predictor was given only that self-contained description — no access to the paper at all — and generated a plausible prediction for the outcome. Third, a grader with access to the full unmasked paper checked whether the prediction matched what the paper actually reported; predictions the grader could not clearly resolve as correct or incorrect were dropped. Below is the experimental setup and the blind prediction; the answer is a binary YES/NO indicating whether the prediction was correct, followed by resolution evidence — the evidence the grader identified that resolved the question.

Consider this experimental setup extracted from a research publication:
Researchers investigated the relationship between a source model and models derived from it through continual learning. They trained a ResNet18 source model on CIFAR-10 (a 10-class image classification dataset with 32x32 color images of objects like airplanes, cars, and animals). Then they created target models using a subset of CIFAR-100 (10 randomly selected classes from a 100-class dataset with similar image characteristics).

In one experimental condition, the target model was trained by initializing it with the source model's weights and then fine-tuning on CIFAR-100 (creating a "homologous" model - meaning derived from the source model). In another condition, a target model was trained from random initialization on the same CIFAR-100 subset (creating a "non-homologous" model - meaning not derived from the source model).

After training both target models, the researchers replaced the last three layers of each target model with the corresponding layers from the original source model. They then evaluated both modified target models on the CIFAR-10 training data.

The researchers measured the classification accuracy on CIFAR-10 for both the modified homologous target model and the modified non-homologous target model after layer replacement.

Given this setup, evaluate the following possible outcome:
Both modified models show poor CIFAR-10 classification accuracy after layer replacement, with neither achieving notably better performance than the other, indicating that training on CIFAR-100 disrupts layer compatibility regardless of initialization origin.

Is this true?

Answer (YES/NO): NO